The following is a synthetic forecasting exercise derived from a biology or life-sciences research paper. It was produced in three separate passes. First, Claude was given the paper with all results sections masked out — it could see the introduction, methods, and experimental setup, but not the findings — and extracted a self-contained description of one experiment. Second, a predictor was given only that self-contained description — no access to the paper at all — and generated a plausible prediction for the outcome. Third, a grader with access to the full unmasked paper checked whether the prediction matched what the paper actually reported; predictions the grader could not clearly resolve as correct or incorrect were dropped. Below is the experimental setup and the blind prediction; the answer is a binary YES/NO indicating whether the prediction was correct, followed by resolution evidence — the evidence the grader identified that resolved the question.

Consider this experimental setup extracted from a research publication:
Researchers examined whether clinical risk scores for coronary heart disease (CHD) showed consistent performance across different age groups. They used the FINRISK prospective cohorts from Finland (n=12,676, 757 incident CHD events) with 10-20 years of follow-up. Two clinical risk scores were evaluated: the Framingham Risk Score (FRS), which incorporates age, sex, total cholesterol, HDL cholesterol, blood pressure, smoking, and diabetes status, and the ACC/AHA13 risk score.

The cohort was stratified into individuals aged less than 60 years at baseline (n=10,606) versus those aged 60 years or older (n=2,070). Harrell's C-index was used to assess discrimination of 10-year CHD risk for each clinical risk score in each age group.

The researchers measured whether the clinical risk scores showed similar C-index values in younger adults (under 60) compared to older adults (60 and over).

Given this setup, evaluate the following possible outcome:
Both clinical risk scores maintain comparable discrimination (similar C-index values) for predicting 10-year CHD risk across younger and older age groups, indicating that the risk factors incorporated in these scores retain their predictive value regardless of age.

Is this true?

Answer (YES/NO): NO